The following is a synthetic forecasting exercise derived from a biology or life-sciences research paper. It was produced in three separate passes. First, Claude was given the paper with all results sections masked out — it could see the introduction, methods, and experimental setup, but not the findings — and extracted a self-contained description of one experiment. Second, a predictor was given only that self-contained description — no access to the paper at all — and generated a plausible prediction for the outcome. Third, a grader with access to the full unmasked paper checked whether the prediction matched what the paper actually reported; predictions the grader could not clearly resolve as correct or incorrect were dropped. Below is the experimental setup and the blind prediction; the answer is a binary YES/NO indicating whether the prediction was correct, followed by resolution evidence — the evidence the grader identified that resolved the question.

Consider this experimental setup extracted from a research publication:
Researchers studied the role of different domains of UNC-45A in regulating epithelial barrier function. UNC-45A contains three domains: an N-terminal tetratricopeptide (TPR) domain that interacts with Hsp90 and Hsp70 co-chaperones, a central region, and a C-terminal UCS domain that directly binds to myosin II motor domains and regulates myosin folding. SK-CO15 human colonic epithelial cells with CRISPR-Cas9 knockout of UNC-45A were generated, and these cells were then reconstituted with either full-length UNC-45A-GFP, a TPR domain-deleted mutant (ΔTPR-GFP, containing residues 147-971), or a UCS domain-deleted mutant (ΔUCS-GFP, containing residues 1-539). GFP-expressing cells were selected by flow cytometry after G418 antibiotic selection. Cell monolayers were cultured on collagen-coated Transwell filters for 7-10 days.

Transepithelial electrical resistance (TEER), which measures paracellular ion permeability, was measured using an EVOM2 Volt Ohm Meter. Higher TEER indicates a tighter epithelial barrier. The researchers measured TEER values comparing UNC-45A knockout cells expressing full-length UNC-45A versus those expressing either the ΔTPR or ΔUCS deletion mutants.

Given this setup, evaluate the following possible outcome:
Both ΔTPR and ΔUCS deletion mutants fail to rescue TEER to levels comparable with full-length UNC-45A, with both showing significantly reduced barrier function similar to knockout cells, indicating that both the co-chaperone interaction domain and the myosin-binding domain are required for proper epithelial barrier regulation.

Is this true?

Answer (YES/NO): NO